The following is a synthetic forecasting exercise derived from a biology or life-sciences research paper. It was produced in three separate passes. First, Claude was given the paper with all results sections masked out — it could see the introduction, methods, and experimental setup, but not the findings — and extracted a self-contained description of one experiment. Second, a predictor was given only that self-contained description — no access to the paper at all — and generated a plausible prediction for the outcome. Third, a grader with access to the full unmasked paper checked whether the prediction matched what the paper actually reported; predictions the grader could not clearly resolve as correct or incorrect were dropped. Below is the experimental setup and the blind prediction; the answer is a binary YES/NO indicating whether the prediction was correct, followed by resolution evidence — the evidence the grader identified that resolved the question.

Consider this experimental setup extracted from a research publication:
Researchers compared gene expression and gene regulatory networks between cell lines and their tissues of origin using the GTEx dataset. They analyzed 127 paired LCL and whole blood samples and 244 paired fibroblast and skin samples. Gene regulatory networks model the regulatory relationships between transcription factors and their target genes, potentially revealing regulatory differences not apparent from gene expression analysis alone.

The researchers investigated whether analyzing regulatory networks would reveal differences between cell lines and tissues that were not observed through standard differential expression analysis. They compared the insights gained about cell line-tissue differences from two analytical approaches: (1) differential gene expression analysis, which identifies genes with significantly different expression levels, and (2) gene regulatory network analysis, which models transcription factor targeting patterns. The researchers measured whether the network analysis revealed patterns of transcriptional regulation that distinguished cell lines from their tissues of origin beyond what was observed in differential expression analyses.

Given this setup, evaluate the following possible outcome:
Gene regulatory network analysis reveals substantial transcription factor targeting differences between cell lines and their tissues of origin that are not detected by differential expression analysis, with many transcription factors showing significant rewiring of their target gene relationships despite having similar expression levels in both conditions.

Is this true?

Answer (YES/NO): YES